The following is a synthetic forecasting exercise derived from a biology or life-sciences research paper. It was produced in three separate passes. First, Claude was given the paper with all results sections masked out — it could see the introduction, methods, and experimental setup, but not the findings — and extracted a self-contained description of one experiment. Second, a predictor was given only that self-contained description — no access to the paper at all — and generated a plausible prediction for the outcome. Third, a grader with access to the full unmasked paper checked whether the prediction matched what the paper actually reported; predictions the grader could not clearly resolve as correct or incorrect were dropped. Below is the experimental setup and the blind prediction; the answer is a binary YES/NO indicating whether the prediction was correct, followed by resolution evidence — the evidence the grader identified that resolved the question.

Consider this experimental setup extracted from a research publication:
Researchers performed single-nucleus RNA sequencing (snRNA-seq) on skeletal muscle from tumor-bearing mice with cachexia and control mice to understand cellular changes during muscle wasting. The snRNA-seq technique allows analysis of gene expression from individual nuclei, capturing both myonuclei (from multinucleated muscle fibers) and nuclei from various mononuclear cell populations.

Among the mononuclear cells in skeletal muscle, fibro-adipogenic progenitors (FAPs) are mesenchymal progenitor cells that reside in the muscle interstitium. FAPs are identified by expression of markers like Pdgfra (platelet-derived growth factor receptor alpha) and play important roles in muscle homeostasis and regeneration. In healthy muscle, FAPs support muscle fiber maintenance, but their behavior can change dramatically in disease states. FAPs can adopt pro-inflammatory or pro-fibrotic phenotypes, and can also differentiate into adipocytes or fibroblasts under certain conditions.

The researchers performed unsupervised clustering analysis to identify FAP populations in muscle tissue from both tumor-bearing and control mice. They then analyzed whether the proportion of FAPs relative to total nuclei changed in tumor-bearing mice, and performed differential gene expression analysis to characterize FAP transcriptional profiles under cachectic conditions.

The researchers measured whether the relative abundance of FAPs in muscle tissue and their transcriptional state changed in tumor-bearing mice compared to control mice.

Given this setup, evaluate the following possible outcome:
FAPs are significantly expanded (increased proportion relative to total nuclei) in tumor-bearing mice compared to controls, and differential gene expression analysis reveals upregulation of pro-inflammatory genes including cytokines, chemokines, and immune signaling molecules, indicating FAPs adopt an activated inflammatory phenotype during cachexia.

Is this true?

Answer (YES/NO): NO